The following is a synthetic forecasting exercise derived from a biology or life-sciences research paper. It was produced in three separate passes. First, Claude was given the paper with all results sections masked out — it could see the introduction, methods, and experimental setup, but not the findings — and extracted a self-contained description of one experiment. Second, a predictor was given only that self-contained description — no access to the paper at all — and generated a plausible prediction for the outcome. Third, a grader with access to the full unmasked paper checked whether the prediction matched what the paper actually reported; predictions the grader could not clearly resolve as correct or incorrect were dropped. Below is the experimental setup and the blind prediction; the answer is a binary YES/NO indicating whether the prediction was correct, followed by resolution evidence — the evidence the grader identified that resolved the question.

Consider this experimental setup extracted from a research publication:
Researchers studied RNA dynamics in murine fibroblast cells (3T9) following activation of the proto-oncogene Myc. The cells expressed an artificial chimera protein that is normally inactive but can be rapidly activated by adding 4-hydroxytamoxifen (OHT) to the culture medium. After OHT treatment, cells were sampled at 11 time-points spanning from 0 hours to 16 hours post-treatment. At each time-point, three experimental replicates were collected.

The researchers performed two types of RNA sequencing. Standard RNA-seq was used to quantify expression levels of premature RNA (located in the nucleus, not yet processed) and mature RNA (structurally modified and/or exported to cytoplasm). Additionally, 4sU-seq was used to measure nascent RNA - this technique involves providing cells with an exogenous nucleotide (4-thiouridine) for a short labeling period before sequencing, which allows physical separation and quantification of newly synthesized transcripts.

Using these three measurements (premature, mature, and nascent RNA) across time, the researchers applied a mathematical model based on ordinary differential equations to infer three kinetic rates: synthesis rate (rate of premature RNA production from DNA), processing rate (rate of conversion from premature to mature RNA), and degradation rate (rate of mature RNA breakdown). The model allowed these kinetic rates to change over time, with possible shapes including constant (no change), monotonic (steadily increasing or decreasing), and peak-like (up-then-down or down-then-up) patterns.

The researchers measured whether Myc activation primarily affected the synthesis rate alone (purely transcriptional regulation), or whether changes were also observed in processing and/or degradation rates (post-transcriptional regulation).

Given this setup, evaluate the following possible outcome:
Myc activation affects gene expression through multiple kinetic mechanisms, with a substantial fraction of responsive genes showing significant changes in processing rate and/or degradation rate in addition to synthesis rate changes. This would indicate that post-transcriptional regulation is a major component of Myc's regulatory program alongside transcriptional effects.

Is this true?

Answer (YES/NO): YES